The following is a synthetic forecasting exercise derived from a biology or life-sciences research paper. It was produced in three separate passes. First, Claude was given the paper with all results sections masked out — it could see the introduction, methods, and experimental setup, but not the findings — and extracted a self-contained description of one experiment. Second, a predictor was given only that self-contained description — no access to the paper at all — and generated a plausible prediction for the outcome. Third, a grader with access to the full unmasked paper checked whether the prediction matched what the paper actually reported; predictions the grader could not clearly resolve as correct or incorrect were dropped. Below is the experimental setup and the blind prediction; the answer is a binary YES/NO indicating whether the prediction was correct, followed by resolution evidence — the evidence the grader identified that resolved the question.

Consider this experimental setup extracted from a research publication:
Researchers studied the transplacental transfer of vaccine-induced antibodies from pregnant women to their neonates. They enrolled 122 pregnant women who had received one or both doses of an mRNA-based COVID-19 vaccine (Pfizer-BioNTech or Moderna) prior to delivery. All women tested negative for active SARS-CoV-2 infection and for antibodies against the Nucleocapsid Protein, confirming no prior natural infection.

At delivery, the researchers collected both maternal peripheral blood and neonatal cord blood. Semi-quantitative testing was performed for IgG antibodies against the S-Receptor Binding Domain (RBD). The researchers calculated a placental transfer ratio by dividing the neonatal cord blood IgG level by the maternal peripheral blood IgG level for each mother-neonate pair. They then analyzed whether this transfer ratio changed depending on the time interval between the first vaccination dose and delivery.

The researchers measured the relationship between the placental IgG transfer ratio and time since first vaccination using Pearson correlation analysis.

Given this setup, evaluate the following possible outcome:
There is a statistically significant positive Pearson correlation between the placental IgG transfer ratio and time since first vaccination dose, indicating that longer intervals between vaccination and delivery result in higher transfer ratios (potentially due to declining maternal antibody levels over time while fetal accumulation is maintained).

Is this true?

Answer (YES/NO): NO